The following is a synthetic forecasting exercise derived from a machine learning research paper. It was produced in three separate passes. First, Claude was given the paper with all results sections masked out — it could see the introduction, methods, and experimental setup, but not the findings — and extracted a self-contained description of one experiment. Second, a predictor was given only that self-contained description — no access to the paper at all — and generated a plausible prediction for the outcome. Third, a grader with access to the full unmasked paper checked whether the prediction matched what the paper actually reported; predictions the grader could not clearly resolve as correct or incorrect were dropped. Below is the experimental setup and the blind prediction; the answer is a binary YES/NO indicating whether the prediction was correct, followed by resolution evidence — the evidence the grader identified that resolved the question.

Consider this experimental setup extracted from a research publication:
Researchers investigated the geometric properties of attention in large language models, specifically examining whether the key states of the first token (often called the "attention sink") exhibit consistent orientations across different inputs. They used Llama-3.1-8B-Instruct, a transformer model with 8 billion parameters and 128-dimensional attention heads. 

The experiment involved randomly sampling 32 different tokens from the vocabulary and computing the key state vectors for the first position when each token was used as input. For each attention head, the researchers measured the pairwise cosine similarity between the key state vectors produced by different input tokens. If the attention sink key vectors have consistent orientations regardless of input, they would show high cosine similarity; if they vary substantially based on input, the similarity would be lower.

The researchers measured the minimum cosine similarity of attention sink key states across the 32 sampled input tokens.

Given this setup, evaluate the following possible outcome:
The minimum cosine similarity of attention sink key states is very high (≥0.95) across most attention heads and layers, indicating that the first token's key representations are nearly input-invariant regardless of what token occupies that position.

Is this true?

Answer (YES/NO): YES